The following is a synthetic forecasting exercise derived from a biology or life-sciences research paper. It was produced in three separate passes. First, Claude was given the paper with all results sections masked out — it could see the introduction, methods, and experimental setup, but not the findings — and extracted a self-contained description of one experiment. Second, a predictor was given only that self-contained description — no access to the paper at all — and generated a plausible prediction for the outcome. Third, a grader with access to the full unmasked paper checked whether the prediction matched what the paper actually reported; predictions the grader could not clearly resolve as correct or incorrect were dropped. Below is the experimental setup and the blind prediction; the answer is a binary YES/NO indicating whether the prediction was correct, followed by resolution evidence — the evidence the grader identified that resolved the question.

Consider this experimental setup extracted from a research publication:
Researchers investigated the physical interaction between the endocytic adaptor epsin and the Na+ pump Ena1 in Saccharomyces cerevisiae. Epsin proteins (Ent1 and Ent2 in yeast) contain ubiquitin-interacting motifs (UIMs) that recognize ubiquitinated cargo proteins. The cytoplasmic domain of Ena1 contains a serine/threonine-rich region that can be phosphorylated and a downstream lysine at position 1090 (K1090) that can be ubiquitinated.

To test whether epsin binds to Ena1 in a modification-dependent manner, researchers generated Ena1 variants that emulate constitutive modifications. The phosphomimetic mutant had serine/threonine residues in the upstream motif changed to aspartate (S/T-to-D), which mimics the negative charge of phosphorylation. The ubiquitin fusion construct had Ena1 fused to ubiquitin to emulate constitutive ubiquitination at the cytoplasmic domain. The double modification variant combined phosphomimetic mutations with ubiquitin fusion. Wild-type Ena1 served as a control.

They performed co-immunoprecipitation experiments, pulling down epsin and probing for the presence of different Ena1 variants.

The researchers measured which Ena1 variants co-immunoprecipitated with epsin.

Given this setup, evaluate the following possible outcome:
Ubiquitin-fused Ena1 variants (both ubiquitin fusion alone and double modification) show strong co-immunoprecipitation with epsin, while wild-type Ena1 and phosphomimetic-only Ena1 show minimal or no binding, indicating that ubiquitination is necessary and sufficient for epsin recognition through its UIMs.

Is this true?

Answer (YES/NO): NO